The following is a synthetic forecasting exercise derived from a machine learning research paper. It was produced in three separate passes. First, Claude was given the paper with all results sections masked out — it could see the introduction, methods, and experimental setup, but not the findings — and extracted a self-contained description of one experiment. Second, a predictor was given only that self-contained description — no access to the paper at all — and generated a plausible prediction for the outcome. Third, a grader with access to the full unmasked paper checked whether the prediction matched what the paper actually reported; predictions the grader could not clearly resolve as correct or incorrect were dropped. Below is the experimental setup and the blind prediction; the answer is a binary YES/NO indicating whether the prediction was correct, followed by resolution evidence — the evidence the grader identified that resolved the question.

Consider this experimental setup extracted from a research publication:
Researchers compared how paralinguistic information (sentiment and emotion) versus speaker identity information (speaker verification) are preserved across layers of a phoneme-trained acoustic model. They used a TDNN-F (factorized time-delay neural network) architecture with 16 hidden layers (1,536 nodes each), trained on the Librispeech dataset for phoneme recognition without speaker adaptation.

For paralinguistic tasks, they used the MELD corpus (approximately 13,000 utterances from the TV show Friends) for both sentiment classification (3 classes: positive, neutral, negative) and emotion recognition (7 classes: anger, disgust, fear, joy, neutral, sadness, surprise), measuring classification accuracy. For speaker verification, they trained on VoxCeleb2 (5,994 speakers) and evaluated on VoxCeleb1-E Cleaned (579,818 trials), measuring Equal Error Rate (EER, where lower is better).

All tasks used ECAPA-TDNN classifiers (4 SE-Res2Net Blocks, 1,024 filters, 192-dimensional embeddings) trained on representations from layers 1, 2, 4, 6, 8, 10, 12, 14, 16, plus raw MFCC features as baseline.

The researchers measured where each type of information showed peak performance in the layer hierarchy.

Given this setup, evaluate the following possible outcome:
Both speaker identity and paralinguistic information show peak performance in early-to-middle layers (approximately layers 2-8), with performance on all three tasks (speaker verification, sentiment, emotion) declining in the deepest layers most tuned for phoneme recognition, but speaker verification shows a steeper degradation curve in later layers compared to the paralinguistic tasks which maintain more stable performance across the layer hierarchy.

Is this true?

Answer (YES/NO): NO